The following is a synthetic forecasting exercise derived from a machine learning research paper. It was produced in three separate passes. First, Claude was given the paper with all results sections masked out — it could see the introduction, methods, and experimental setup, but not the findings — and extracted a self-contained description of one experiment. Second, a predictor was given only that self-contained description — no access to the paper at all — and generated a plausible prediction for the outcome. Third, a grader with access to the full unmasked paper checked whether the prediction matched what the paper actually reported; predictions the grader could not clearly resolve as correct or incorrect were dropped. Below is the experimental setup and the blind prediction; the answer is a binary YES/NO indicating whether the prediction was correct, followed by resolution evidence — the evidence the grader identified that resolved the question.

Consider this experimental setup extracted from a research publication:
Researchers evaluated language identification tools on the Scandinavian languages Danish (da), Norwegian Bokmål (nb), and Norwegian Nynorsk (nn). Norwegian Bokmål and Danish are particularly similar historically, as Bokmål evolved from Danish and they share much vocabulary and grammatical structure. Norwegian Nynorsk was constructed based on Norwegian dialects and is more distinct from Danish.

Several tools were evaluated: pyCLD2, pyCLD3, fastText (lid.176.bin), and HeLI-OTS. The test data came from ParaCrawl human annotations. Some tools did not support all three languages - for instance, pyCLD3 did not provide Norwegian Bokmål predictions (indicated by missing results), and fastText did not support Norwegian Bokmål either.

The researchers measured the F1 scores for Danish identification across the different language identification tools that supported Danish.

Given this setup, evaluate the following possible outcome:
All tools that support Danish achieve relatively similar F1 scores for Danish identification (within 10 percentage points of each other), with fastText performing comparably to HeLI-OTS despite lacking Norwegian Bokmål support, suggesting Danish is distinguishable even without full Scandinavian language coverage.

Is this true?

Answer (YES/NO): NO